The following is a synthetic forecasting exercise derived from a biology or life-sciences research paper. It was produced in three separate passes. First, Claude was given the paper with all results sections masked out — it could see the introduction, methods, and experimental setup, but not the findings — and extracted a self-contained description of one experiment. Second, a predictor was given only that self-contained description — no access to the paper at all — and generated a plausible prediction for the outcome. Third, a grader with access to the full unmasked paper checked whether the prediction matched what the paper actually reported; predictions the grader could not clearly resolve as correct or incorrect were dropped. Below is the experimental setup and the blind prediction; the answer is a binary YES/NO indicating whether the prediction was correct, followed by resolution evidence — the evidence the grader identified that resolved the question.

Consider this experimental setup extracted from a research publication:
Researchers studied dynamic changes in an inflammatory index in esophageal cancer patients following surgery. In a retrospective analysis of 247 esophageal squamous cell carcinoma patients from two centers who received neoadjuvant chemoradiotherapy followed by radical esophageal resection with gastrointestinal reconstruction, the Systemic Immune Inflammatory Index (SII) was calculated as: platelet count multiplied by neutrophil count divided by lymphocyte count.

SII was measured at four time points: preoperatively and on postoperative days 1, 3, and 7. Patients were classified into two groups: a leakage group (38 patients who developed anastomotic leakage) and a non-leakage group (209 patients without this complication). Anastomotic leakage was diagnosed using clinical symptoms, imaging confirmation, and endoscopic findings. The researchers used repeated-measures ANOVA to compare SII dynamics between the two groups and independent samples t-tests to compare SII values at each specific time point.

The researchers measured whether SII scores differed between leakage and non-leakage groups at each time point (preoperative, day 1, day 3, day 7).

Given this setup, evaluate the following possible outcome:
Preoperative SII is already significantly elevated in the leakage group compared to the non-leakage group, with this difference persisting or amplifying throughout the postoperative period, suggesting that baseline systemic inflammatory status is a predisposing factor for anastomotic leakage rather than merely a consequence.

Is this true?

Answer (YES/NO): NO